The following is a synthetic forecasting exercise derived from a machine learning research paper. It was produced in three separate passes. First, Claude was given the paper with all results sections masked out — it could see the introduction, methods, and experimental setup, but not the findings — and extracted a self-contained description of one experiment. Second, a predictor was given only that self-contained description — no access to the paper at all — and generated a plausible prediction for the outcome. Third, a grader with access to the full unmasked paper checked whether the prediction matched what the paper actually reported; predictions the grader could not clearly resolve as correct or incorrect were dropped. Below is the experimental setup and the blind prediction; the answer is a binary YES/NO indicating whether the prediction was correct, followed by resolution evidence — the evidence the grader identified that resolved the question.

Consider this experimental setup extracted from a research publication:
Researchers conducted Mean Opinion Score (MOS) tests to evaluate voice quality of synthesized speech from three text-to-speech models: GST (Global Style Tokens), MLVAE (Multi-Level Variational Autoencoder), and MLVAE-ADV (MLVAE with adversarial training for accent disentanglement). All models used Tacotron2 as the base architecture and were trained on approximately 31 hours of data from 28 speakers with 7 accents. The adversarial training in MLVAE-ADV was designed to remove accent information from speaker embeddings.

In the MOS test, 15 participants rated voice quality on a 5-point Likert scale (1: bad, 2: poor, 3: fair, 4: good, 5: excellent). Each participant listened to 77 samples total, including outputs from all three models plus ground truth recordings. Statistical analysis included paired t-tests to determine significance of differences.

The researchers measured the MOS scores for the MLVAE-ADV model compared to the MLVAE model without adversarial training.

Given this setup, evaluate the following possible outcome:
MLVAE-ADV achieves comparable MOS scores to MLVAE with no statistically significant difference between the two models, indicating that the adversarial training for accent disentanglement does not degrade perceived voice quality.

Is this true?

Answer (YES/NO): NO